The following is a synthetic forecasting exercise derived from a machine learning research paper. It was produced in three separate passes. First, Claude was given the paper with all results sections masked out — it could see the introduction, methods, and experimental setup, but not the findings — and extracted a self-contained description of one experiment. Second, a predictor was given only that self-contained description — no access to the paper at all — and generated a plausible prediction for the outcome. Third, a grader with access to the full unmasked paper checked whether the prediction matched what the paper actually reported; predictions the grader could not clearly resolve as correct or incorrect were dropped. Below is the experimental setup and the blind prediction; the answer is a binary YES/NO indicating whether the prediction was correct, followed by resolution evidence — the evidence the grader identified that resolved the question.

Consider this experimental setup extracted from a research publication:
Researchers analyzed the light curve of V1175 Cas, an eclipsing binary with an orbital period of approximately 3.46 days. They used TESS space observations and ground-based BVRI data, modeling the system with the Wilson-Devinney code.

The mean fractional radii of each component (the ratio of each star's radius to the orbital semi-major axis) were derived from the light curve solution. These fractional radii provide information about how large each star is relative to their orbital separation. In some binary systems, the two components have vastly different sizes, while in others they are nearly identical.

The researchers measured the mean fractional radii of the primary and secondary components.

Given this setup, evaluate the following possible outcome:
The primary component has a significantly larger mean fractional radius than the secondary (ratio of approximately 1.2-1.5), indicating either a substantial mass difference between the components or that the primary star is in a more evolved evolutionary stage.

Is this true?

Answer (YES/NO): NO